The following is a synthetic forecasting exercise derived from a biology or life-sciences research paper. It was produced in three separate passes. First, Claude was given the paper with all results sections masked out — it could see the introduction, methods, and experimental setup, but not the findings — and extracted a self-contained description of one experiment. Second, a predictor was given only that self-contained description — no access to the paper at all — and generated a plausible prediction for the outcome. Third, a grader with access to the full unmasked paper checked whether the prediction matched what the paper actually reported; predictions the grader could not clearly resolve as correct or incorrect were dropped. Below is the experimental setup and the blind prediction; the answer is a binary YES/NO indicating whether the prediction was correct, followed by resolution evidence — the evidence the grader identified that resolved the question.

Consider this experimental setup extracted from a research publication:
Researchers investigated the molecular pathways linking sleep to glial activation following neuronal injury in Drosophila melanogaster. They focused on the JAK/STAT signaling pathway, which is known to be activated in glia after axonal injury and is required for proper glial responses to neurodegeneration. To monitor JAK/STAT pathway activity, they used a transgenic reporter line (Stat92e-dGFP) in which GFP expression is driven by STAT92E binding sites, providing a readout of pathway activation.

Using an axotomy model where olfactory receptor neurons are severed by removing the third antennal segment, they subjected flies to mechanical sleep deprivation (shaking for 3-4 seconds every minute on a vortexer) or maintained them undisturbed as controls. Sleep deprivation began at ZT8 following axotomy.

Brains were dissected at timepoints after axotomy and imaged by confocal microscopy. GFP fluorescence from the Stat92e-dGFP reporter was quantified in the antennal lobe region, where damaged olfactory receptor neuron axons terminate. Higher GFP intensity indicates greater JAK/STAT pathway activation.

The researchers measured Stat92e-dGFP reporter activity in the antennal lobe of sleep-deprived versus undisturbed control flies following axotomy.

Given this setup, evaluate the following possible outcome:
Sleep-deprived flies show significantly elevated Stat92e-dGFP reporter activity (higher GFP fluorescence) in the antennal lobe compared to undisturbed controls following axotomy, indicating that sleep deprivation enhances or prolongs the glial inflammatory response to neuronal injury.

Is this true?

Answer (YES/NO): NO